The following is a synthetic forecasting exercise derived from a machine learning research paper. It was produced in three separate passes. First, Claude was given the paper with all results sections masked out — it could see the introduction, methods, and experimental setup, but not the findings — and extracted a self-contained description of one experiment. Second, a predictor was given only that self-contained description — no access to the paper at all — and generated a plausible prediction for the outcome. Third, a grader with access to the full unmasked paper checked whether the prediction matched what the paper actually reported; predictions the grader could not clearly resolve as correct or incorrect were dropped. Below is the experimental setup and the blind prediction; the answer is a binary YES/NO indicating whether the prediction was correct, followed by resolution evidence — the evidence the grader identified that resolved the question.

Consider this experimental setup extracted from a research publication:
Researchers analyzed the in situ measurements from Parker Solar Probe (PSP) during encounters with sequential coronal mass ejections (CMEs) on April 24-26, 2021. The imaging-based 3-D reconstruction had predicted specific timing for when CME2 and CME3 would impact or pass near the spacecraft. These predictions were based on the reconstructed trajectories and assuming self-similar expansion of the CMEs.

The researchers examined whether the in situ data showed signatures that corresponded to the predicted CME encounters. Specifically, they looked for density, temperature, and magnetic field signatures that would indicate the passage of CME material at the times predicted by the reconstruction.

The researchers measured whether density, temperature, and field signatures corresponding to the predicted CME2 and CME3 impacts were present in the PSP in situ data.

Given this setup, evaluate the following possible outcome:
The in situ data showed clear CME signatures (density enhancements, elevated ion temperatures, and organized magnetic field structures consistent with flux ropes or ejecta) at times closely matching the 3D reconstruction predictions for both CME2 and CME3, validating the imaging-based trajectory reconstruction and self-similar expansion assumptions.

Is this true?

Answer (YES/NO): NO